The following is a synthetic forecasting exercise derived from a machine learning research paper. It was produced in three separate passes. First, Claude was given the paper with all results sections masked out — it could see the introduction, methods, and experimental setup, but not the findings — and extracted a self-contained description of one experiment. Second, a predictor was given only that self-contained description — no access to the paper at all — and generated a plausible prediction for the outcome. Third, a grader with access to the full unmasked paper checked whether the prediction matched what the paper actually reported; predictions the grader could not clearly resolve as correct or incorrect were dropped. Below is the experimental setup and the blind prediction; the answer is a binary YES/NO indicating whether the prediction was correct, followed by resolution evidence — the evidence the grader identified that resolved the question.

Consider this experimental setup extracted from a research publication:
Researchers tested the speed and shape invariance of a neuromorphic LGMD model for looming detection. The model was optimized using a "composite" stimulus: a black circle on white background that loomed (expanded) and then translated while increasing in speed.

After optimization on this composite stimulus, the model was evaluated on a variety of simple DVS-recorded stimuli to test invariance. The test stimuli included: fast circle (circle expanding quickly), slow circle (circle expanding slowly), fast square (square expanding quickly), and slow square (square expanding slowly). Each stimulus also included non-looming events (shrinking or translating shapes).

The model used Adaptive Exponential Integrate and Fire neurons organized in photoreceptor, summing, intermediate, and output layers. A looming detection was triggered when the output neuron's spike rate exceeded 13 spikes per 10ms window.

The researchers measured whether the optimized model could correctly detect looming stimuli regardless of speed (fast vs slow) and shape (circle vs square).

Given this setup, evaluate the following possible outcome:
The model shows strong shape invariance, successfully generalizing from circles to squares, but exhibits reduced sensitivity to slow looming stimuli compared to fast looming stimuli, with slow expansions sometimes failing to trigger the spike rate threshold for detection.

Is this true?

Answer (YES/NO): NO